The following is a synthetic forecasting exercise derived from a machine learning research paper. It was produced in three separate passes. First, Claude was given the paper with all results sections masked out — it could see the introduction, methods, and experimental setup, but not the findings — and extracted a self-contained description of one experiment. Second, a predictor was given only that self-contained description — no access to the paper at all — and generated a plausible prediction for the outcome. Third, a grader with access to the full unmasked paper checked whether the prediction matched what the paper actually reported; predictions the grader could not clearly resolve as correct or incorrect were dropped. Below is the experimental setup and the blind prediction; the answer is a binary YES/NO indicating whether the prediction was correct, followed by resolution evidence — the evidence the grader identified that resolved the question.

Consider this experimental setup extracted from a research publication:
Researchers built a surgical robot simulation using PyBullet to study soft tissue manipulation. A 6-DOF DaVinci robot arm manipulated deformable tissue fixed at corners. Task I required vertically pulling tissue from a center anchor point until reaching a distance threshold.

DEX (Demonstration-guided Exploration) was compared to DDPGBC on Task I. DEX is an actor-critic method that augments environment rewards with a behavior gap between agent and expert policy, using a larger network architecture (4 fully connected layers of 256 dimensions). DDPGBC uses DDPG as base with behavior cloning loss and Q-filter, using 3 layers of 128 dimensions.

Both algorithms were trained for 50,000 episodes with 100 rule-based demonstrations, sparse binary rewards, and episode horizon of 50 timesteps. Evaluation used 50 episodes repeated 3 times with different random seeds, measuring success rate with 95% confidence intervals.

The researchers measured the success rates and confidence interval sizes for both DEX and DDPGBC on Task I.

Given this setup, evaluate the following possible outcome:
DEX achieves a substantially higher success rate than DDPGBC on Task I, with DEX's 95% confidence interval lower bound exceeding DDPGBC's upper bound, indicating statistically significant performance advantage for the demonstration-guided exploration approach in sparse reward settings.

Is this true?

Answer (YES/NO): NO